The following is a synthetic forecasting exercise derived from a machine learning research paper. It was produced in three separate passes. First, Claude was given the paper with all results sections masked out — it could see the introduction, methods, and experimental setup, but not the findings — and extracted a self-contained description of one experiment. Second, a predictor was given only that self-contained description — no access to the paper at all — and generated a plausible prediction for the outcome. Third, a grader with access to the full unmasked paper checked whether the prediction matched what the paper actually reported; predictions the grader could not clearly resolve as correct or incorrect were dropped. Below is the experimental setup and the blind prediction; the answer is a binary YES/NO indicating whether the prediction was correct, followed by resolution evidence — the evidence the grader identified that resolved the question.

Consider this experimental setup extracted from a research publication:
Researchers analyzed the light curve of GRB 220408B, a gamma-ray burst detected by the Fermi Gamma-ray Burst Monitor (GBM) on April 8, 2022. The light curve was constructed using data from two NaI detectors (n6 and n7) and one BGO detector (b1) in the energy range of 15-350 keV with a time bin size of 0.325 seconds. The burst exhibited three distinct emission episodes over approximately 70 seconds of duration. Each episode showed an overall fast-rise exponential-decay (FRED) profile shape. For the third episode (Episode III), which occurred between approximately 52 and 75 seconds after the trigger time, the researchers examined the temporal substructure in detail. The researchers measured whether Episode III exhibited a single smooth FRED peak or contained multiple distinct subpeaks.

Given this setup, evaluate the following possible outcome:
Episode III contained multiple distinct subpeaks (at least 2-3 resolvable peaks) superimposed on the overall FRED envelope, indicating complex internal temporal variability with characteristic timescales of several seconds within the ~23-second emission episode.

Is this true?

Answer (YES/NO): YES